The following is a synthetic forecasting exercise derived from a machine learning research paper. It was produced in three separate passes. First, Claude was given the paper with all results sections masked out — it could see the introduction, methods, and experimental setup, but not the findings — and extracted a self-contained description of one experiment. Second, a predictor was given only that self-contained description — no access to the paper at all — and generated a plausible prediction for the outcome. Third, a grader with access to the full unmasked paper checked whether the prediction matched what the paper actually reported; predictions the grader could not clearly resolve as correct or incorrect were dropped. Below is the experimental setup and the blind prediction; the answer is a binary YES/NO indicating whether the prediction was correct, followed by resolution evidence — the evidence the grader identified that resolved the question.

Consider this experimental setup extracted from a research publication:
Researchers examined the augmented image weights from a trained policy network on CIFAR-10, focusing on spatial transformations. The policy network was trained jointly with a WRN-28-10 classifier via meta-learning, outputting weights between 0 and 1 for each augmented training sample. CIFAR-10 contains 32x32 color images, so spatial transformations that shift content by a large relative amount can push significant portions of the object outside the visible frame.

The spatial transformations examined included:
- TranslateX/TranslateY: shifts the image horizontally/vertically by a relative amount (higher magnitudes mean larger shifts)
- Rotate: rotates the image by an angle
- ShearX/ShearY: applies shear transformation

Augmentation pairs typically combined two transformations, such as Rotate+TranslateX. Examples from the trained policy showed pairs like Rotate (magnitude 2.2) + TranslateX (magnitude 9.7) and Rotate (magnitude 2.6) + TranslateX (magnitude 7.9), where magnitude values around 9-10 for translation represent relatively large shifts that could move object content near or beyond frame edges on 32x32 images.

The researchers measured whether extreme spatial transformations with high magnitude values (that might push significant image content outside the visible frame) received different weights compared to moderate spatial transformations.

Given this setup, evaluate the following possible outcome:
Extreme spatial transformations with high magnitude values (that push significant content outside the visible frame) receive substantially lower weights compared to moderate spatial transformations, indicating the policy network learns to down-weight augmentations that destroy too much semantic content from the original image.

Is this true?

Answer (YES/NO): YES